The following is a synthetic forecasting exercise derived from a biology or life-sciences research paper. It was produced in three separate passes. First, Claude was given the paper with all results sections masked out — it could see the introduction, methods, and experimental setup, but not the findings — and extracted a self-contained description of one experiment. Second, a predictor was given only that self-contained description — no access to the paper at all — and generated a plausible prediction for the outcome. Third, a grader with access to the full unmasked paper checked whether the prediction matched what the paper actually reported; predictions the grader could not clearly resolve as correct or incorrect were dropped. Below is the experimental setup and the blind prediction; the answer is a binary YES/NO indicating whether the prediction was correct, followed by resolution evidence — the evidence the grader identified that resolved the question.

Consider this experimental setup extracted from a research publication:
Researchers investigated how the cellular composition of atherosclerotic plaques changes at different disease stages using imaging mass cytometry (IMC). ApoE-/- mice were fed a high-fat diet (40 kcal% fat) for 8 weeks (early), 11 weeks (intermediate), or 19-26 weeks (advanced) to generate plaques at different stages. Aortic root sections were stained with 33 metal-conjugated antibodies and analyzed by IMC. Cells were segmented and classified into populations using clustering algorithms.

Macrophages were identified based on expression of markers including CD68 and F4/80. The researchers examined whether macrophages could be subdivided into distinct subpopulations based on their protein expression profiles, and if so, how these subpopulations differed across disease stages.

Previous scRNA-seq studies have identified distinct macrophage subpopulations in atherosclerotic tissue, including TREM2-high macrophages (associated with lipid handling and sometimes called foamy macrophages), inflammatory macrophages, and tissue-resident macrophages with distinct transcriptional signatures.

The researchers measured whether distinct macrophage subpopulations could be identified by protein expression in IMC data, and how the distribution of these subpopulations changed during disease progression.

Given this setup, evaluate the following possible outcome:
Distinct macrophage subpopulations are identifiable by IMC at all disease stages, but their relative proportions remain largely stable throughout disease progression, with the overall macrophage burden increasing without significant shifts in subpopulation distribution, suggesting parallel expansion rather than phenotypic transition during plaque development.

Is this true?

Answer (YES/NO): NO